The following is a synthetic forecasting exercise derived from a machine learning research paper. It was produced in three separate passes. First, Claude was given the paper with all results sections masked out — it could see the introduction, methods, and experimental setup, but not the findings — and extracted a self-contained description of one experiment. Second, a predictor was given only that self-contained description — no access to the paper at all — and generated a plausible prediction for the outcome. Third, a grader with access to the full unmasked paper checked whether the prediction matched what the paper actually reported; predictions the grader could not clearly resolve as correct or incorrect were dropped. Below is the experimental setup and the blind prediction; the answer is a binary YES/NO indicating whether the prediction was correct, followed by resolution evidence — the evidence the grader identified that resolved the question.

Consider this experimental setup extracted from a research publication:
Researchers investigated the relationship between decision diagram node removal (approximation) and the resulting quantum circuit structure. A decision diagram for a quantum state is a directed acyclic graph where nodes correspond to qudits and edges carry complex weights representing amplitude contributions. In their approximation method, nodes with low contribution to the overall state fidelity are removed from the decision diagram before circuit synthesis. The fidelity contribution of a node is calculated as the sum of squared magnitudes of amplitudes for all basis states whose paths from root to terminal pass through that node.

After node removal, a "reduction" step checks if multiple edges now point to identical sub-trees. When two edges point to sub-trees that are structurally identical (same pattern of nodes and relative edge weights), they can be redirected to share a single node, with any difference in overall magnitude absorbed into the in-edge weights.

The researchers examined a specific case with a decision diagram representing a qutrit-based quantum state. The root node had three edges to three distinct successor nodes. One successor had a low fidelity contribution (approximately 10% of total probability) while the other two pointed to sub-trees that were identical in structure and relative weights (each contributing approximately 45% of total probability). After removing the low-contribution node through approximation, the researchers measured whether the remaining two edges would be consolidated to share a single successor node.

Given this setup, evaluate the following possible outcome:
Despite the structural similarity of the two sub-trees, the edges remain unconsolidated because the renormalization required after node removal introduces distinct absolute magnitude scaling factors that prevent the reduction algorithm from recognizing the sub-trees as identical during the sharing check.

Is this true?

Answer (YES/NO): NO